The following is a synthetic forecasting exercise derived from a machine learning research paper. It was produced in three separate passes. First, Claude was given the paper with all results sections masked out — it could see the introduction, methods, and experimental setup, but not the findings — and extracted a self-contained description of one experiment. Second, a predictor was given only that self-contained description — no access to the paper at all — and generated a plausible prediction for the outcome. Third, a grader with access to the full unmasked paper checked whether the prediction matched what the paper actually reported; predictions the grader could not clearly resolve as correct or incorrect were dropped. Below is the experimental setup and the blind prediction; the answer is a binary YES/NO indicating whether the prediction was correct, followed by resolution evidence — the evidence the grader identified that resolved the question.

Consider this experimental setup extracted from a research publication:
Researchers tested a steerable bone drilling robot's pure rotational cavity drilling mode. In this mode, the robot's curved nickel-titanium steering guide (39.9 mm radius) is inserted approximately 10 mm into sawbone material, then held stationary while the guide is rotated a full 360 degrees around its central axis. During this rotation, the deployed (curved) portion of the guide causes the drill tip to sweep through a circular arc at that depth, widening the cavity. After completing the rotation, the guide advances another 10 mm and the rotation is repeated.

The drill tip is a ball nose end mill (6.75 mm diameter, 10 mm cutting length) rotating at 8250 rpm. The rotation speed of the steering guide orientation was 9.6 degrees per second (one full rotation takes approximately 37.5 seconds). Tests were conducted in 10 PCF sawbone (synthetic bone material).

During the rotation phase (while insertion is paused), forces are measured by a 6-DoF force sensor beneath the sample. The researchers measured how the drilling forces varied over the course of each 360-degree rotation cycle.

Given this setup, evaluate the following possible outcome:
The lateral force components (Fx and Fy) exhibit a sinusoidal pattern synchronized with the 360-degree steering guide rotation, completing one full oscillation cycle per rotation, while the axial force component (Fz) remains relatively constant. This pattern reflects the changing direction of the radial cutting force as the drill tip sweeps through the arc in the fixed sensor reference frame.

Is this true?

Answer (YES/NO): NO